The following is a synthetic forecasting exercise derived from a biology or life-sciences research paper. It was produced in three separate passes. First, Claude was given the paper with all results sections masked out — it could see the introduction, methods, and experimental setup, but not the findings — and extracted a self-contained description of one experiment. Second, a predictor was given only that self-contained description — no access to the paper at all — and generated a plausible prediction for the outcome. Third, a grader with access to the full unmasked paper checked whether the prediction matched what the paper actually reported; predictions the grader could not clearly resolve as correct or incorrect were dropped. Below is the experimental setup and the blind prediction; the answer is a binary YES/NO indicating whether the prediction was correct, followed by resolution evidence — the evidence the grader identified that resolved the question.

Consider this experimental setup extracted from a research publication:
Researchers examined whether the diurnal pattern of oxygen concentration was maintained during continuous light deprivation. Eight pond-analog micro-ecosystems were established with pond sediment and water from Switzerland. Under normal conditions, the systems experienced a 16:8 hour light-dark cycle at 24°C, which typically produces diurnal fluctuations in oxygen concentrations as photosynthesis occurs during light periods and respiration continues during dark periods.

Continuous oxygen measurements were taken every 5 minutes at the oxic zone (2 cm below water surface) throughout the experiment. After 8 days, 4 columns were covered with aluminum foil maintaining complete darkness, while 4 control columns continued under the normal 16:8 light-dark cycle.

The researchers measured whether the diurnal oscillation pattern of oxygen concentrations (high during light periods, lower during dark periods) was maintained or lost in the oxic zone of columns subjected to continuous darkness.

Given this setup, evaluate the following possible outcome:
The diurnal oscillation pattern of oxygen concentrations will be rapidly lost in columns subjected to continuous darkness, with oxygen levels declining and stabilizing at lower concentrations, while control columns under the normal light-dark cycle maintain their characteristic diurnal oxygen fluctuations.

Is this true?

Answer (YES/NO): YES